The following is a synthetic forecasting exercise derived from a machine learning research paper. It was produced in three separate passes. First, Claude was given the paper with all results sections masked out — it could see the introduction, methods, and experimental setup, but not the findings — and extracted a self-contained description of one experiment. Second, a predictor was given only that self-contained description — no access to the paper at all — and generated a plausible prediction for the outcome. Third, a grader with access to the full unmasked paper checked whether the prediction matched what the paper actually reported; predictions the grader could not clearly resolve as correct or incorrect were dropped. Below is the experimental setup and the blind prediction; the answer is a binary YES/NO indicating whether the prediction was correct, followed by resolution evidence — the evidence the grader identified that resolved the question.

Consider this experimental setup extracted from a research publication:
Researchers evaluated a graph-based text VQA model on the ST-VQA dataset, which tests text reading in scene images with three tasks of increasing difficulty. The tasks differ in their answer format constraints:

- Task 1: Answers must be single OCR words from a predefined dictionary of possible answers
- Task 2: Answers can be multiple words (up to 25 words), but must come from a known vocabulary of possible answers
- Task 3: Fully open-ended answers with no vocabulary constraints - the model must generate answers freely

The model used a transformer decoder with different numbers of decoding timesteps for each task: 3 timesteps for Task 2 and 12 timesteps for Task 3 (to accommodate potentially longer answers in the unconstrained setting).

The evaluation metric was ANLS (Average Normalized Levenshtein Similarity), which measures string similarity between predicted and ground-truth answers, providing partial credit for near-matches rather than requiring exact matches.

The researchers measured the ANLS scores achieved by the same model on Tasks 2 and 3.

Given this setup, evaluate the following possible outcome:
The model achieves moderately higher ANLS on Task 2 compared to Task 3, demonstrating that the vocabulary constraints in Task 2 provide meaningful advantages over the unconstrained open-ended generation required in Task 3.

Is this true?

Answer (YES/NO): NO